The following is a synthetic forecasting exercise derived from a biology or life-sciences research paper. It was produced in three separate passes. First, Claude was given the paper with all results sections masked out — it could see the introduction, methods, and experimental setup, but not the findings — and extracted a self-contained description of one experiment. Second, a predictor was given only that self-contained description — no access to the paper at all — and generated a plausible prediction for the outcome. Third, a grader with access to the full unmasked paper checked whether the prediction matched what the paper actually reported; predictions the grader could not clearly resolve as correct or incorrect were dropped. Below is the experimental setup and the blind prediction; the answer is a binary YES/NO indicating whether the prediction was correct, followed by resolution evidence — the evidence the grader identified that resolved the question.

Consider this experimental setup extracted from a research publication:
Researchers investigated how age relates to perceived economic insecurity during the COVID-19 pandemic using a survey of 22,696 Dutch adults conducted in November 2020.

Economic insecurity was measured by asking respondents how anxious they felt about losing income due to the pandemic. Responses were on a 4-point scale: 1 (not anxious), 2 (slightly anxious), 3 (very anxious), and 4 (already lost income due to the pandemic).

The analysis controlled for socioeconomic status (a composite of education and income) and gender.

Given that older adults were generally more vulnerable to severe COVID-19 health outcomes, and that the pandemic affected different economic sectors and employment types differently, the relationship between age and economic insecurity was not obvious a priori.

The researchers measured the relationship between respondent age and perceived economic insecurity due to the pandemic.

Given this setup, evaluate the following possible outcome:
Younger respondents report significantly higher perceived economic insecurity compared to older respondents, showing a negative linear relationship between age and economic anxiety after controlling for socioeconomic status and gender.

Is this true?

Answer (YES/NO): YES